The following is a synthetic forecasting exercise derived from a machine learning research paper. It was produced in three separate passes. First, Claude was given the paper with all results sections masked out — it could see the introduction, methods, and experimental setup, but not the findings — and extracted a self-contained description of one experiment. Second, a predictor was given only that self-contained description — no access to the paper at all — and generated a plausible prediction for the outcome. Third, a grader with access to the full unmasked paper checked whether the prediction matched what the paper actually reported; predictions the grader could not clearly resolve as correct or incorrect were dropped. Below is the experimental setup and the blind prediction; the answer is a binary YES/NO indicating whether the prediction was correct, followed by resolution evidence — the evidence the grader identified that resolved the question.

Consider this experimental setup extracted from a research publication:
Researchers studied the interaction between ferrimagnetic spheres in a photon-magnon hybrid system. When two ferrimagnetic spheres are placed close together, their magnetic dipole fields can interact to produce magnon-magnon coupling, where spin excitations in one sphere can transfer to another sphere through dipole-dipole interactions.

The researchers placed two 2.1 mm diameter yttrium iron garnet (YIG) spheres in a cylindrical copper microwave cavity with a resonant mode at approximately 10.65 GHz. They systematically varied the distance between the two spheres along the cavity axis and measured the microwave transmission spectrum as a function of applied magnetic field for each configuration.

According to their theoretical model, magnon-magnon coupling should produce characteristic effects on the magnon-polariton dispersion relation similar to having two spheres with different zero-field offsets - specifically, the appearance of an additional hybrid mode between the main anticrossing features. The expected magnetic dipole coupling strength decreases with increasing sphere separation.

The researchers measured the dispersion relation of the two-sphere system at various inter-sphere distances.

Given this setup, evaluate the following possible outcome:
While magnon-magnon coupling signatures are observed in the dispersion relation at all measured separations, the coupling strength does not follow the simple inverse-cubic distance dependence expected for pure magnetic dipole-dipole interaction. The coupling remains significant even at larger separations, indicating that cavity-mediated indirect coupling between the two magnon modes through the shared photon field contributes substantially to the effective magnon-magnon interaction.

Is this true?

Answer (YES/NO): NO